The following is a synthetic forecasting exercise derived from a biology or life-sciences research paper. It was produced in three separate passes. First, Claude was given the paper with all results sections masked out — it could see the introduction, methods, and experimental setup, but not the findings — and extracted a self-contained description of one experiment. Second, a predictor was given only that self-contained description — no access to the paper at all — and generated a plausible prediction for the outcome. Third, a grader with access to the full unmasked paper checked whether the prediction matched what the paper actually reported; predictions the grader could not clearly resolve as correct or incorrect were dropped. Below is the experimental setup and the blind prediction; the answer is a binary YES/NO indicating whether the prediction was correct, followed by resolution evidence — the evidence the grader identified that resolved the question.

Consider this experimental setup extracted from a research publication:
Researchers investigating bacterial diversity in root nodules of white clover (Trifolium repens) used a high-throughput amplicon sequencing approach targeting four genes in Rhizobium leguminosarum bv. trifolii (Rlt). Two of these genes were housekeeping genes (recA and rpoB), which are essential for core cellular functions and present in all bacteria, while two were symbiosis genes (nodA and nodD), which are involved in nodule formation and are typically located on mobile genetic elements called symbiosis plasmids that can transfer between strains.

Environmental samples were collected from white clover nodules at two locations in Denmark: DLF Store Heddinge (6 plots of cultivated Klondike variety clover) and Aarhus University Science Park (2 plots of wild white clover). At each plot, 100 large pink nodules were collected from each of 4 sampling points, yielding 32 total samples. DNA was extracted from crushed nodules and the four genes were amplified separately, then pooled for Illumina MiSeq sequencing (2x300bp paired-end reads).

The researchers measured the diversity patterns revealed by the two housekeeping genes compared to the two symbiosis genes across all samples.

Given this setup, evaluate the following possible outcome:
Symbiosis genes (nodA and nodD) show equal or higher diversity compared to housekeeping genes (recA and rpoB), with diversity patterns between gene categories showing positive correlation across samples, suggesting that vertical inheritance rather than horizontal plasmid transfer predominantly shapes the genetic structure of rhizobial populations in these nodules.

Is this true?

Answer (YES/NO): NO